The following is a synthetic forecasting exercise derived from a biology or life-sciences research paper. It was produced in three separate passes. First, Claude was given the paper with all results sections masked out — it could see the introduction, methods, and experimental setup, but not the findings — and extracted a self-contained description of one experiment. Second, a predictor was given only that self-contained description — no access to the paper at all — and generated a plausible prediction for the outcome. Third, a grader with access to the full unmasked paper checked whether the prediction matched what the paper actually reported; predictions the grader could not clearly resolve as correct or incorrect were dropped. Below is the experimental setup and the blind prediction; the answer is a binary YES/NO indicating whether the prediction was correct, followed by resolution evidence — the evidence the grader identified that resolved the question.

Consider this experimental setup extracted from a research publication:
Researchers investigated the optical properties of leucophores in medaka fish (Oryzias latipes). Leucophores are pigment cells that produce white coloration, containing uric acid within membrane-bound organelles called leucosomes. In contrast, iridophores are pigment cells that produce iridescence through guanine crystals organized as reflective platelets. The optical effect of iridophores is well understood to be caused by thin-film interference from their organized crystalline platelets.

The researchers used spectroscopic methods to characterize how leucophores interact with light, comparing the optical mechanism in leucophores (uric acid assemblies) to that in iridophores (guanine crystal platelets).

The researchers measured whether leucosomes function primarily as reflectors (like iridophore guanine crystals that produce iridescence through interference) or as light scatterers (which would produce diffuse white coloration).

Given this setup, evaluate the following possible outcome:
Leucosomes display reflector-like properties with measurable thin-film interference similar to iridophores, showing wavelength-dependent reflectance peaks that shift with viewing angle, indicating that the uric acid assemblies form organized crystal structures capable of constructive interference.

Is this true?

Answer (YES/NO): NO